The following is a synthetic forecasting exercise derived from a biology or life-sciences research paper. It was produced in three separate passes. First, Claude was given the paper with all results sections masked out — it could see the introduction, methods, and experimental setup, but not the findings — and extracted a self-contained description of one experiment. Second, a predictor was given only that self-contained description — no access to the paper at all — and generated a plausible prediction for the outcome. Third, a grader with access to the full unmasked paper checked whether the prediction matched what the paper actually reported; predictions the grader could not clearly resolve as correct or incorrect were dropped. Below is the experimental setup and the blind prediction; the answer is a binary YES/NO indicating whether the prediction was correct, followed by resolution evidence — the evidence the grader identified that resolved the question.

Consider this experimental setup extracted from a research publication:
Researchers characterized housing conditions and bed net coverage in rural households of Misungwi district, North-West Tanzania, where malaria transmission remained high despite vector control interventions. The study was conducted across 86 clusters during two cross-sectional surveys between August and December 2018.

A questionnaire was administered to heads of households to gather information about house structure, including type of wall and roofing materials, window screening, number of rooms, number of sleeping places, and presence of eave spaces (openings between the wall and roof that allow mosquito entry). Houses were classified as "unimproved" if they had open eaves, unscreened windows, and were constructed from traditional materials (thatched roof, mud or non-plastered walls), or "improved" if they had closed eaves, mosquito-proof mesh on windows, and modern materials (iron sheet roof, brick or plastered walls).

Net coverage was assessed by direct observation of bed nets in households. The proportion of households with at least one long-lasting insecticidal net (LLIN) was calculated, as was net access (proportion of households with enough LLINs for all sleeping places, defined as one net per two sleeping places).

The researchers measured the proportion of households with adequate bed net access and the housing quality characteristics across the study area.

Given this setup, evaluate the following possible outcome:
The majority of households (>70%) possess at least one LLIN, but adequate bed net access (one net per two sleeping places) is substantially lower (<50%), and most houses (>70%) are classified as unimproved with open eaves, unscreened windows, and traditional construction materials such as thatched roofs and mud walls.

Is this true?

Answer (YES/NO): NO